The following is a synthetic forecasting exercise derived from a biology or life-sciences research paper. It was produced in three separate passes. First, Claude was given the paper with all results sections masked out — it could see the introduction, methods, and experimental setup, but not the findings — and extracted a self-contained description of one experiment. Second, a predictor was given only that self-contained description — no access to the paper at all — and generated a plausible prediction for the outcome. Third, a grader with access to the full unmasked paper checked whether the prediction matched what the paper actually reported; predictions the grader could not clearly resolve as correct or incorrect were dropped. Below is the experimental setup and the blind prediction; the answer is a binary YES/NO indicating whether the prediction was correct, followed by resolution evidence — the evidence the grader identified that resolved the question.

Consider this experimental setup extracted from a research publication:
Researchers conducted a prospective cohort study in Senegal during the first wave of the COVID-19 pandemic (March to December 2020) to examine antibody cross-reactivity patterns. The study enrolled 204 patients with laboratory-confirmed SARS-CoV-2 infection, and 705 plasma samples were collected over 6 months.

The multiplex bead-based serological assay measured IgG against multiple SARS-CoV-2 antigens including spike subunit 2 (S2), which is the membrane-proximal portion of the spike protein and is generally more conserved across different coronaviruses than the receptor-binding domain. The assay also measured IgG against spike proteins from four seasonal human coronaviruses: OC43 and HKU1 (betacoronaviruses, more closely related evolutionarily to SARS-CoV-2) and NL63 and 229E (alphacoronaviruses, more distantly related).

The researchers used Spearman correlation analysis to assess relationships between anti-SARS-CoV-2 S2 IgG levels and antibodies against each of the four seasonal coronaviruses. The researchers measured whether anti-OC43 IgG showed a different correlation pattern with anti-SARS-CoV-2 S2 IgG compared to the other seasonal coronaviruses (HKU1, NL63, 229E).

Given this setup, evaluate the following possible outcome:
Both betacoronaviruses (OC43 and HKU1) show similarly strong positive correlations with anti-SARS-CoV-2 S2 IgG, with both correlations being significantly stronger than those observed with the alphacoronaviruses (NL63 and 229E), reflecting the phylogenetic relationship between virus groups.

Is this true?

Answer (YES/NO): NO